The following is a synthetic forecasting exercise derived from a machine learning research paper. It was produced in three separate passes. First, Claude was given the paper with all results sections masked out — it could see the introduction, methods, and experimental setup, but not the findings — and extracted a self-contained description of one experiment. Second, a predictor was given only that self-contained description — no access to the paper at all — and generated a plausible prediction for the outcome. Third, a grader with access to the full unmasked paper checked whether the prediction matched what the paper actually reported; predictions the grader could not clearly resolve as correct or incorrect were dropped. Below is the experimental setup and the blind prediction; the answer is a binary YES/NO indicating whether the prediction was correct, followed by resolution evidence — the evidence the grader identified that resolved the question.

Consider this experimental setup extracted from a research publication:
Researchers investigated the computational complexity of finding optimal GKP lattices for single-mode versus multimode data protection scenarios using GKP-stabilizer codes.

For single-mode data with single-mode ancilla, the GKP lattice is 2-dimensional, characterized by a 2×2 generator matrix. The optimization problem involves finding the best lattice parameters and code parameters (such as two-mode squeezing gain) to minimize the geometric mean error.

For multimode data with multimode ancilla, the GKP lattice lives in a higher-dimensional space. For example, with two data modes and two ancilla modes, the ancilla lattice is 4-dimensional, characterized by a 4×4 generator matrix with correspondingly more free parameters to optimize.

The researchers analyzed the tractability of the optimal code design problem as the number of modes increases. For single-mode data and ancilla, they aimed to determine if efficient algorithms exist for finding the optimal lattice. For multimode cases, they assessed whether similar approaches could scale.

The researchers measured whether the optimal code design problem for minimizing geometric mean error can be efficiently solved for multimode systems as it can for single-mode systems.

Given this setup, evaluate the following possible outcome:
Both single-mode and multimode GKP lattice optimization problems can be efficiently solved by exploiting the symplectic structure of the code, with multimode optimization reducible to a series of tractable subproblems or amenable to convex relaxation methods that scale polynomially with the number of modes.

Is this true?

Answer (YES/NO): NO